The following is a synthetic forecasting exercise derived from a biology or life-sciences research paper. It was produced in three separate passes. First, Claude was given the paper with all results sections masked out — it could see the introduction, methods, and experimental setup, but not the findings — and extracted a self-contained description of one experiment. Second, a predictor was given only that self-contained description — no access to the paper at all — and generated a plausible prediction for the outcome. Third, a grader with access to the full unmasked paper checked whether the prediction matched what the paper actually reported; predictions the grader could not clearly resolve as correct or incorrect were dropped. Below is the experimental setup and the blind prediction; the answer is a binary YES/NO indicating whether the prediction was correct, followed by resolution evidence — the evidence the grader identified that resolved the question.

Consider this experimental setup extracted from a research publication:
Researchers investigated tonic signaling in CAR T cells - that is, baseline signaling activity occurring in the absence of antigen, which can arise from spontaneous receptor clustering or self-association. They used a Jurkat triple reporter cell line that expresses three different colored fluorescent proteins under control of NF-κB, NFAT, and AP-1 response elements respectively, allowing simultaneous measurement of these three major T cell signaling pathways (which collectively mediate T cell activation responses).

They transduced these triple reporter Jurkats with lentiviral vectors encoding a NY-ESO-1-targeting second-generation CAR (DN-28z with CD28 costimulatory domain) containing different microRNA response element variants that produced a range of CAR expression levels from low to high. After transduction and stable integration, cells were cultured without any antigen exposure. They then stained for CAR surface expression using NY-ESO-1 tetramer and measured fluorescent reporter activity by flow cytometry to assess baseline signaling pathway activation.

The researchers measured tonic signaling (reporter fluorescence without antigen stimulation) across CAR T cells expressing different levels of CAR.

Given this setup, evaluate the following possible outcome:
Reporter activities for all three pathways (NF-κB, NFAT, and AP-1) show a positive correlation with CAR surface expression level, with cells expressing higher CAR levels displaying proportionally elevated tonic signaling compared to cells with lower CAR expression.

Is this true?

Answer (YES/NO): NO